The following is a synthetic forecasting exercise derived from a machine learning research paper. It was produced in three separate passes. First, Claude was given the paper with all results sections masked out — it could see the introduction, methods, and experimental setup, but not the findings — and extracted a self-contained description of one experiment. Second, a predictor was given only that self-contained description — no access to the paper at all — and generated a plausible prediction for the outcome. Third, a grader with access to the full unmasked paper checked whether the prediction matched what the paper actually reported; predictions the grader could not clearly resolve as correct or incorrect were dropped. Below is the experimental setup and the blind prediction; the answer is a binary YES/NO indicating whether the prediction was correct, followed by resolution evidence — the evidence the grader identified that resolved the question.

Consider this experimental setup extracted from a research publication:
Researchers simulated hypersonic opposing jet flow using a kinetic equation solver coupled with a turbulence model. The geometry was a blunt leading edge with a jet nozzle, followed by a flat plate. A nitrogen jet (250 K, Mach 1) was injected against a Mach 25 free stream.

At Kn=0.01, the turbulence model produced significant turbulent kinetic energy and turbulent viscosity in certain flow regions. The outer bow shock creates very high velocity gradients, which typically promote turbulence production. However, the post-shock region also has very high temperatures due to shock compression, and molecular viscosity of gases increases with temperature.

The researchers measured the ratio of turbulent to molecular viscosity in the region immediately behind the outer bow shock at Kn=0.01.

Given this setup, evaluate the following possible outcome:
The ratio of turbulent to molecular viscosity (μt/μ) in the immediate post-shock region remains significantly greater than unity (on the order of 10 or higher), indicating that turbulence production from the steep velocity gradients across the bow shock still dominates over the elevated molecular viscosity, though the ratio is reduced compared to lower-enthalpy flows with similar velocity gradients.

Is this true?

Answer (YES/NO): NO